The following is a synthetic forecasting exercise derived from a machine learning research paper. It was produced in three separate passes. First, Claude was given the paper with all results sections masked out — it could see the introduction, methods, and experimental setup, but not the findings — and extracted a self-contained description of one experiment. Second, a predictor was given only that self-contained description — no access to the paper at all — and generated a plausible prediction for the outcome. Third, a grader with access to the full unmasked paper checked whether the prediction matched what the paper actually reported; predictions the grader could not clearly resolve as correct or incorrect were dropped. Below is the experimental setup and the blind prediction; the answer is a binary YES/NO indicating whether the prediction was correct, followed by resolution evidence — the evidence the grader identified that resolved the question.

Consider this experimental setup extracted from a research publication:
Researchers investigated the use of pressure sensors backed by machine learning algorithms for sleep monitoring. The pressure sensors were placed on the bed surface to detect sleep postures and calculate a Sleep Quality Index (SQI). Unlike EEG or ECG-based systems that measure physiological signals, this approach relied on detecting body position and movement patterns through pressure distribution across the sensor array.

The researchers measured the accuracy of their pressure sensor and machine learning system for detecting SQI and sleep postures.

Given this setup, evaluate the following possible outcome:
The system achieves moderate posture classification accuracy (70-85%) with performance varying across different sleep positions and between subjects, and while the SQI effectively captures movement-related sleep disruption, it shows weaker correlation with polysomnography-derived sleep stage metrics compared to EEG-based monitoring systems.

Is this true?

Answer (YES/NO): NO